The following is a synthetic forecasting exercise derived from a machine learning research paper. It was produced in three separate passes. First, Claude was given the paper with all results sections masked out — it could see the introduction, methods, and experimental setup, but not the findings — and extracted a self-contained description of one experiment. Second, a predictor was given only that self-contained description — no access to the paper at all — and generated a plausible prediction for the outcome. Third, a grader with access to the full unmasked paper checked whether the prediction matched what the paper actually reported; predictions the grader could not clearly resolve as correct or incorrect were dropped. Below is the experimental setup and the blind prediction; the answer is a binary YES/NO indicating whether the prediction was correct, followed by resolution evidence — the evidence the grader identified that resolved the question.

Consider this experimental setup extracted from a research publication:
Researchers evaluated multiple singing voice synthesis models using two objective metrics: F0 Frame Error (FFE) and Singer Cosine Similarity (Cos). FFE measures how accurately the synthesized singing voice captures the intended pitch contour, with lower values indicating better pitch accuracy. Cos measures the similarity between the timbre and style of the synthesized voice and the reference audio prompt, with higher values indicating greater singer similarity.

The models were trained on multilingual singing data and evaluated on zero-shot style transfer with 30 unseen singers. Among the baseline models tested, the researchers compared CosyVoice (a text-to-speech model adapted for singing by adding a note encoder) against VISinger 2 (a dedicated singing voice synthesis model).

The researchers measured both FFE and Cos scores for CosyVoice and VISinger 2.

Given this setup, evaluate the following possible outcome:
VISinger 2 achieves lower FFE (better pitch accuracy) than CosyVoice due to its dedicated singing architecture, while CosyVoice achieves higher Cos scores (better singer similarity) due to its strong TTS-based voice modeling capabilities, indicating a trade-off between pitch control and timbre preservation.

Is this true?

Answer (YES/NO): YES